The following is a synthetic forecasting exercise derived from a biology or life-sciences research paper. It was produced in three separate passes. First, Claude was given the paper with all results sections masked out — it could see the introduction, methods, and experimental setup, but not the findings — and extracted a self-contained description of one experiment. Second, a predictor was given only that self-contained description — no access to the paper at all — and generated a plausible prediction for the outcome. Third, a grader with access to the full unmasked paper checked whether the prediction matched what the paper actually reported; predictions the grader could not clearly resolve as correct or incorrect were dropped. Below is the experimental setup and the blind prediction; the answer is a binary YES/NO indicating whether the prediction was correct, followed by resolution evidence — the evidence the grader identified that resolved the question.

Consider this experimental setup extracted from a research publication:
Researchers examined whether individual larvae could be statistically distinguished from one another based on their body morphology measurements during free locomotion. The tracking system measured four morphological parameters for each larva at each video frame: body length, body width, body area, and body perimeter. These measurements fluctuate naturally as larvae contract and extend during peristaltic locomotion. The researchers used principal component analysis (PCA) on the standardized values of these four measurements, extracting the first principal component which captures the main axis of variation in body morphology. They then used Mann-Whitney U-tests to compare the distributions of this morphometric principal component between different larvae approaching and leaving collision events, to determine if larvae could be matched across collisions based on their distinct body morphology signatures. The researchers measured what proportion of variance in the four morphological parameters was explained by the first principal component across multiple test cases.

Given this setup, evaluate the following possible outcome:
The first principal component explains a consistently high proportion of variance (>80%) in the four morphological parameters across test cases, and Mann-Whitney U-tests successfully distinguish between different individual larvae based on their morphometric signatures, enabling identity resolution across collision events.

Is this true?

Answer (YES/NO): YES